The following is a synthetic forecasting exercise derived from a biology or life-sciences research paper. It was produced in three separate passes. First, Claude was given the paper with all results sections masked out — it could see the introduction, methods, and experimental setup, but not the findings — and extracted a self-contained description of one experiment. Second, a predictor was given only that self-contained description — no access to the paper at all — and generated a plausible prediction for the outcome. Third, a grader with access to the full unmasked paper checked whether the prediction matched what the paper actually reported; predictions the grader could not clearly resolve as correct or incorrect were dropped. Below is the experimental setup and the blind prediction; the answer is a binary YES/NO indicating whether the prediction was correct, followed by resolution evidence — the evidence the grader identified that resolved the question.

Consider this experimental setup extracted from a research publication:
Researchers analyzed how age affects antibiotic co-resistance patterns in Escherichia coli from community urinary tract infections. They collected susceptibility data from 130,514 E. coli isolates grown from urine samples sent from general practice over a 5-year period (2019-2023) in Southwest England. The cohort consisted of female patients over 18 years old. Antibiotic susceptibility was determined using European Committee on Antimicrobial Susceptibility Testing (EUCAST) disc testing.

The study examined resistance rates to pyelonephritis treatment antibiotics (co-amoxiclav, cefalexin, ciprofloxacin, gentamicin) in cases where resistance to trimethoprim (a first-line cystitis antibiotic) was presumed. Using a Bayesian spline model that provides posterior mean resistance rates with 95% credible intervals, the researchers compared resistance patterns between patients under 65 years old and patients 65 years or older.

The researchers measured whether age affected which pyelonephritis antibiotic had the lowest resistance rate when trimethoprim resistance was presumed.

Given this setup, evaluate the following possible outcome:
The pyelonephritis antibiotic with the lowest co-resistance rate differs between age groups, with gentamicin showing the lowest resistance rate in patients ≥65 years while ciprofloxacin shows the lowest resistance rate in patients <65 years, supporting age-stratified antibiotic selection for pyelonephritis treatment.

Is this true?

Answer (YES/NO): NO